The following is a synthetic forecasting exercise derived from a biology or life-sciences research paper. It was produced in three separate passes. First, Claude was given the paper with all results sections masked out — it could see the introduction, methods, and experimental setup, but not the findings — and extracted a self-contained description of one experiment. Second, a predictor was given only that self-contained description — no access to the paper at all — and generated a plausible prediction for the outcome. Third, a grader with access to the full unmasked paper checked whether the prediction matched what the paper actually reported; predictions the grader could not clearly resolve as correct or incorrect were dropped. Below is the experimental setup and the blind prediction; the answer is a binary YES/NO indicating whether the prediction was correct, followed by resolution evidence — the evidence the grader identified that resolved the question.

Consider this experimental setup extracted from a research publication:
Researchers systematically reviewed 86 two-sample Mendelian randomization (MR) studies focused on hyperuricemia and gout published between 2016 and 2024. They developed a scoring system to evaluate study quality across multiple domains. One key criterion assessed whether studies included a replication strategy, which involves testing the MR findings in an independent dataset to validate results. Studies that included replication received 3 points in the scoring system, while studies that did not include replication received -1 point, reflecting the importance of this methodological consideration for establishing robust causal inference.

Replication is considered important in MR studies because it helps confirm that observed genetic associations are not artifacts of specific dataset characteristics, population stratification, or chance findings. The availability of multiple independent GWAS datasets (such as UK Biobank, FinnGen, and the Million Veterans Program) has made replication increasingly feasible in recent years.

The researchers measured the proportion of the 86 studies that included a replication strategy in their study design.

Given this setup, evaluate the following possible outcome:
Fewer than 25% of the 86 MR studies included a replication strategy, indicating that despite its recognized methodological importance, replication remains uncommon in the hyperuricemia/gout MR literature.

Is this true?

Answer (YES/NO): YES